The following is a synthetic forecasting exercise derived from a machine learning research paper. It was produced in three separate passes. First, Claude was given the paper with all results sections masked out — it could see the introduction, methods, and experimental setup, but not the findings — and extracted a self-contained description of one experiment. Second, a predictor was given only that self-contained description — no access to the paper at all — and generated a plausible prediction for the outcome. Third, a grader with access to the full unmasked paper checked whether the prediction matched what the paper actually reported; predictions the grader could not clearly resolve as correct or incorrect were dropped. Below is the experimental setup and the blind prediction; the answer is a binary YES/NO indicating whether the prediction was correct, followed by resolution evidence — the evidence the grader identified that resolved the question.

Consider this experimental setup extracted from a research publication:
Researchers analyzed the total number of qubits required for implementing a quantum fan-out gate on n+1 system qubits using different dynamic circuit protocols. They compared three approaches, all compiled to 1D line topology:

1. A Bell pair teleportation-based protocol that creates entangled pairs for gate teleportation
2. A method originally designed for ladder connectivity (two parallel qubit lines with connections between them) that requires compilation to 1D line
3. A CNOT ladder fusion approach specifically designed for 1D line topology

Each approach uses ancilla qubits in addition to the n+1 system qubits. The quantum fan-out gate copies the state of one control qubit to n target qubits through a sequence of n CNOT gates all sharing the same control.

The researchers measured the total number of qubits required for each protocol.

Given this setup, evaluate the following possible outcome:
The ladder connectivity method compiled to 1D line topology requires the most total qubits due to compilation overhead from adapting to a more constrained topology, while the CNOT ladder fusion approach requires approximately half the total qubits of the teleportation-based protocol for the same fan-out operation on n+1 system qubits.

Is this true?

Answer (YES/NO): NO